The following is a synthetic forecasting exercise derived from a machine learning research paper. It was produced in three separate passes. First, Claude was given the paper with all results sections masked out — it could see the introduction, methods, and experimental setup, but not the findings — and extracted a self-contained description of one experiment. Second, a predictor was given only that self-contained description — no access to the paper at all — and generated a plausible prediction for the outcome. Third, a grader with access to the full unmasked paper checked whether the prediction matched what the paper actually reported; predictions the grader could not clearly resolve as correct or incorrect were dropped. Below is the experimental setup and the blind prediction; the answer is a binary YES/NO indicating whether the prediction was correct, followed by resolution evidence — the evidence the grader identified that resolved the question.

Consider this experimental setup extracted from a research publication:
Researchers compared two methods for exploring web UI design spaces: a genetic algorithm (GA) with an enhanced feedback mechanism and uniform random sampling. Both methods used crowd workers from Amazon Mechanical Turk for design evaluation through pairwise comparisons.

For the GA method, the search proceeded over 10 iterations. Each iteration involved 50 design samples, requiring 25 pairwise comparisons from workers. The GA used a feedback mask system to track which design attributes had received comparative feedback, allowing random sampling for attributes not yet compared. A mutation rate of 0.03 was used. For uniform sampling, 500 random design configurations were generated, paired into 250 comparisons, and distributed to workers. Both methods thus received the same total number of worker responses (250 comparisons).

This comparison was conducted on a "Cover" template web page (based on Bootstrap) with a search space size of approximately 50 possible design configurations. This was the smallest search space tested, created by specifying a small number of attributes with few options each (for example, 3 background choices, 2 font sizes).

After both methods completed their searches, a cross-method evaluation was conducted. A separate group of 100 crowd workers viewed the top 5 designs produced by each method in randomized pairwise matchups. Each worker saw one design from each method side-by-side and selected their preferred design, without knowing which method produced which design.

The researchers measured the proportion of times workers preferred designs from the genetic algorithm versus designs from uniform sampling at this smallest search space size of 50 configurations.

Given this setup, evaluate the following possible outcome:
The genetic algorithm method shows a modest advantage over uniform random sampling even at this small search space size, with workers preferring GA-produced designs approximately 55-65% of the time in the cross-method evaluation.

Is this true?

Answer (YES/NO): NO